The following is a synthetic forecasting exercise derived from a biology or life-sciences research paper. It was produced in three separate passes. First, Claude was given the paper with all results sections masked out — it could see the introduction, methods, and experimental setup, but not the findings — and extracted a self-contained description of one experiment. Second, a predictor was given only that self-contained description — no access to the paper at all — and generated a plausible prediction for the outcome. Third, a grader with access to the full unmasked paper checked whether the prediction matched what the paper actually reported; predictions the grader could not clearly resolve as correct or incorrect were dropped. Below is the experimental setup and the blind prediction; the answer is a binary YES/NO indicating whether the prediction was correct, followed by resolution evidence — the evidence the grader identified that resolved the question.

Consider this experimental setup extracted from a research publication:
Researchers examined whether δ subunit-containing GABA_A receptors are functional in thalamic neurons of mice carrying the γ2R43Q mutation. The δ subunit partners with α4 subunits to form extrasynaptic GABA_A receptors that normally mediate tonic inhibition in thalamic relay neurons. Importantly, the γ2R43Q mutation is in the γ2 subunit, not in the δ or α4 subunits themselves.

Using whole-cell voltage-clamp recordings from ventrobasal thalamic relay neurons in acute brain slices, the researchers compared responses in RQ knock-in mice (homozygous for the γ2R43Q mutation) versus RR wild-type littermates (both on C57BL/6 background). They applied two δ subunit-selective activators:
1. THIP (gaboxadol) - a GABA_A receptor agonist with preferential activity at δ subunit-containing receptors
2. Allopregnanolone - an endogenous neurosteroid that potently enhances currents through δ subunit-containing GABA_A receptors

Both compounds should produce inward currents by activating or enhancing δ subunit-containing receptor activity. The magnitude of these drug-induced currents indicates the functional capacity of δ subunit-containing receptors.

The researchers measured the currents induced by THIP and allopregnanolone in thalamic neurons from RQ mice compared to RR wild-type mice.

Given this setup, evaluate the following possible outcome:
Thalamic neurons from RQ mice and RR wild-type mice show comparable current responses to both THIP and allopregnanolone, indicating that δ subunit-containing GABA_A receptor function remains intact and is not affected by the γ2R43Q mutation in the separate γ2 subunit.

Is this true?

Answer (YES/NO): NO